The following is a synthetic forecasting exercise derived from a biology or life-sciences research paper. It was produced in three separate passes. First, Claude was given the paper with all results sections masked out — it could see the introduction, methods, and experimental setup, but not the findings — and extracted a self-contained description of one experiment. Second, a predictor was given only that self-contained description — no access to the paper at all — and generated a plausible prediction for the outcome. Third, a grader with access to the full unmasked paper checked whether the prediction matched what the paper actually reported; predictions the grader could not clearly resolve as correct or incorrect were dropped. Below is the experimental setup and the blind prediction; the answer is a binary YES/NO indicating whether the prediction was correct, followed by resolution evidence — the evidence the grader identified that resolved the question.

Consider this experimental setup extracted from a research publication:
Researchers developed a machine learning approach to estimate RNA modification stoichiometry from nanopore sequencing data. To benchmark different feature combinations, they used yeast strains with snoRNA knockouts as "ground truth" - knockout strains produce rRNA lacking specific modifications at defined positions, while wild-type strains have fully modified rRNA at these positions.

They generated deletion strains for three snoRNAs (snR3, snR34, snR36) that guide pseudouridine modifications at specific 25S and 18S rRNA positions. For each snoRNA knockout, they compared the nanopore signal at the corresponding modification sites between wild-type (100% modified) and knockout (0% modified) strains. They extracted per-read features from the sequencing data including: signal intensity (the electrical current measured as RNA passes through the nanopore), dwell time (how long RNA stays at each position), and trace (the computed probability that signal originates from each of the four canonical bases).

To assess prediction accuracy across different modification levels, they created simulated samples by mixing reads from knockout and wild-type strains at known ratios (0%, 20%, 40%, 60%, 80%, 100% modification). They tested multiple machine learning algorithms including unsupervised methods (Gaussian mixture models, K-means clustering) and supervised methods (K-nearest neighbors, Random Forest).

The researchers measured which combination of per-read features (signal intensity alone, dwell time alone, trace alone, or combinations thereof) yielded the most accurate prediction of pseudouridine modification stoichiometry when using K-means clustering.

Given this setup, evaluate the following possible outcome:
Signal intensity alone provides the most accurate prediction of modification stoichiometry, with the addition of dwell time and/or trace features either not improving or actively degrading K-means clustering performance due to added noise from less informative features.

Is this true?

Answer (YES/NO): NO